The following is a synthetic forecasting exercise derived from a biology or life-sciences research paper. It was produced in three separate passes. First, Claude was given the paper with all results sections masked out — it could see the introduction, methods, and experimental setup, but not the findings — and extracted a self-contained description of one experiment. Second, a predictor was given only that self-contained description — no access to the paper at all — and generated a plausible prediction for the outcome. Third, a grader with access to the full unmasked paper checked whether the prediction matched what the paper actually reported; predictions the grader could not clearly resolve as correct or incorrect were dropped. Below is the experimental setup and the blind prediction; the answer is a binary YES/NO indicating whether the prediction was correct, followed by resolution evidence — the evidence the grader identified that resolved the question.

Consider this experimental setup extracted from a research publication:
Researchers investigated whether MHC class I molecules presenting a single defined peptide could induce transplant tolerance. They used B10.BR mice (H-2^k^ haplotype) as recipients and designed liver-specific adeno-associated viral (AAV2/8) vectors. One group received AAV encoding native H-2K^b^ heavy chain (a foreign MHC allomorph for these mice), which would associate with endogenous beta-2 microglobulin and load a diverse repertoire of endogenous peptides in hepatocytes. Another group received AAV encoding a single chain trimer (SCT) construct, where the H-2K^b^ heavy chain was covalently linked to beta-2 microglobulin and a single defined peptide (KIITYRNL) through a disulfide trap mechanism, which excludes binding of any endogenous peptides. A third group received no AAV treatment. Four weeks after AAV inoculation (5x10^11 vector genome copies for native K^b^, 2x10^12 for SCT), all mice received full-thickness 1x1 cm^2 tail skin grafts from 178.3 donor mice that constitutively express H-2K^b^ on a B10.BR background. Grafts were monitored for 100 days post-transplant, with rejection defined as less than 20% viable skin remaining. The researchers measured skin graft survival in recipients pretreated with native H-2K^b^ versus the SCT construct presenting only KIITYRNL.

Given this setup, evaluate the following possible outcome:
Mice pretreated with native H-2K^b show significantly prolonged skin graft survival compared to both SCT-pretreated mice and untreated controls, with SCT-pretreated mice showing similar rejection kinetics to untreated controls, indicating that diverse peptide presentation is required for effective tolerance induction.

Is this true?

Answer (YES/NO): NO